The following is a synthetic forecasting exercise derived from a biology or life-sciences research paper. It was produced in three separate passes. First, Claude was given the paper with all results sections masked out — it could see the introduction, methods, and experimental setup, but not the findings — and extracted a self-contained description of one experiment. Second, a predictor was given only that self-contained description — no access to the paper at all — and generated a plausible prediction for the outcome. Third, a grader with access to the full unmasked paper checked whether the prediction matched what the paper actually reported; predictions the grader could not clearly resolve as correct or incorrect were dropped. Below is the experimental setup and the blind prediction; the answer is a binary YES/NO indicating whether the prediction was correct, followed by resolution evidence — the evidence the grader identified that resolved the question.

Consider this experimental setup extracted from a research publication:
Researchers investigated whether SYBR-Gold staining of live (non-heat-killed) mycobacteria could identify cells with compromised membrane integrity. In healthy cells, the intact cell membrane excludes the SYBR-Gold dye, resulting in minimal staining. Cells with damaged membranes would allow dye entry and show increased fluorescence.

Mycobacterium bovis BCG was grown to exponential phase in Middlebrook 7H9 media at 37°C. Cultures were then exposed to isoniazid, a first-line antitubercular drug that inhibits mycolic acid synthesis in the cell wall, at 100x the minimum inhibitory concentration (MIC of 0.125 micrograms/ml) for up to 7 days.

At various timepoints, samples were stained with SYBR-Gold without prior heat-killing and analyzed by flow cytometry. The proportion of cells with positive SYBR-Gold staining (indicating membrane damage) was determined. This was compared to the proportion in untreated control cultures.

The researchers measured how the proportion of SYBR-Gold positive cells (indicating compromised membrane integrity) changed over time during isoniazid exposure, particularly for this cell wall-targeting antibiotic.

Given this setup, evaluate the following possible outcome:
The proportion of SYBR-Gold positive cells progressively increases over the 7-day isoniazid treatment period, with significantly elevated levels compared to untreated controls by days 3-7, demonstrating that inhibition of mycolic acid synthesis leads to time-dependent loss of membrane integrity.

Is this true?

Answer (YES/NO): YES